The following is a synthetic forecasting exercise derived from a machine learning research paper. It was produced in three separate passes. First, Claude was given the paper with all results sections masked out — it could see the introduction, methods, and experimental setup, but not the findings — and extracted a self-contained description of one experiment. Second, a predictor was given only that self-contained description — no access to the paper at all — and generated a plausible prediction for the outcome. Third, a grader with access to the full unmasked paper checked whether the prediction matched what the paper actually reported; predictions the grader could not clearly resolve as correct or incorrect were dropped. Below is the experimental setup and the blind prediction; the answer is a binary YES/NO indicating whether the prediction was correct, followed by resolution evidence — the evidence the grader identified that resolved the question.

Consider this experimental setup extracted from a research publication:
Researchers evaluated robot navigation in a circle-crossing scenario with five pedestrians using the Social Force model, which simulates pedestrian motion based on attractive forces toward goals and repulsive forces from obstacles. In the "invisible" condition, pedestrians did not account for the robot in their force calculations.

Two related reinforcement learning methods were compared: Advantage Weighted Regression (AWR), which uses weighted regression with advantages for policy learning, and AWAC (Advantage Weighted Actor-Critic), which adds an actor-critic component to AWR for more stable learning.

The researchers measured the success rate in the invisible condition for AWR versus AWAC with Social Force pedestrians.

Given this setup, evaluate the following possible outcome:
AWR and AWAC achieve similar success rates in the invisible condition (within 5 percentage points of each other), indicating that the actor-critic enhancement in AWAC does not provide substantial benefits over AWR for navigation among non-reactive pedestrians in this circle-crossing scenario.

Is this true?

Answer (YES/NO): YES